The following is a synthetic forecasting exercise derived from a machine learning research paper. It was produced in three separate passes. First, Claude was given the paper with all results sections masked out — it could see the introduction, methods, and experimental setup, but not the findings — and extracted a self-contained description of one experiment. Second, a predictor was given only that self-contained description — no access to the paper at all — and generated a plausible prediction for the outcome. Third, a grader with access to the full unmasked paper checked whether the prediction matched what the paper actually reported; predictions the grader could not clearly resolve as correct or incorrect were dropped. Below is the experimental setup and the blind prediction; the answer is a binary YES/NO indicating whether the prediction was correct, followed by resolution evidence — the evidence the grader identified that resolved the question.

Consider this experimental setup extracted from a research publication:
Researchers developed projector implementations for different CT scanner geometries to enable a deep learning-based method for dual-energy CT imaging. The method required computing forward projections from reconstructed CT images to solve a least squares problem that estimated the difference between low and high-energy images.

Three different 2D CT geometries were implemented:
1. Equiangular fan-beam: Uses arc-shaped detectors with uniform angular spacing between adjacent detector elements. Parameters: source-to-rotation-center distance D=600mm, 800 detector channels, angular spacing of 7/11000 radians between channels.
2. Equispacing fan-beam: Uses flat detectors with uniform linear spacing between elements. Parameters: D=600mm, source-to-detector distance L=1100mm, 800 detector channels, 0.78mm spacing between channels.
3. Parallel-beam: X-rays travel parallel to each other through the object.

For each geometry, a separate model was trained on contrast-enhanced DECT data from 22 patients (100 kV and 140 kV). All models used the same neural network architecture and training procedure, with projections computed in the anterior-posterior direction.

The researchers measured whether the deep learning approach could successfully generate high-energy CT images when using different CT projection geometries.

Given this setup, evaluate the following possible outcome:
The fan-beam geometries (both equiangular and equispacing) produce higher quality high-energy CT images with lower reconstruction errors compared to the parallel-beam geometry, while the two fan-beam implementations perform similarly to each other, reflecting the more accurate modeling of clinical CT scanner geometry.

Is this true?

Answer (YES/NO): NO